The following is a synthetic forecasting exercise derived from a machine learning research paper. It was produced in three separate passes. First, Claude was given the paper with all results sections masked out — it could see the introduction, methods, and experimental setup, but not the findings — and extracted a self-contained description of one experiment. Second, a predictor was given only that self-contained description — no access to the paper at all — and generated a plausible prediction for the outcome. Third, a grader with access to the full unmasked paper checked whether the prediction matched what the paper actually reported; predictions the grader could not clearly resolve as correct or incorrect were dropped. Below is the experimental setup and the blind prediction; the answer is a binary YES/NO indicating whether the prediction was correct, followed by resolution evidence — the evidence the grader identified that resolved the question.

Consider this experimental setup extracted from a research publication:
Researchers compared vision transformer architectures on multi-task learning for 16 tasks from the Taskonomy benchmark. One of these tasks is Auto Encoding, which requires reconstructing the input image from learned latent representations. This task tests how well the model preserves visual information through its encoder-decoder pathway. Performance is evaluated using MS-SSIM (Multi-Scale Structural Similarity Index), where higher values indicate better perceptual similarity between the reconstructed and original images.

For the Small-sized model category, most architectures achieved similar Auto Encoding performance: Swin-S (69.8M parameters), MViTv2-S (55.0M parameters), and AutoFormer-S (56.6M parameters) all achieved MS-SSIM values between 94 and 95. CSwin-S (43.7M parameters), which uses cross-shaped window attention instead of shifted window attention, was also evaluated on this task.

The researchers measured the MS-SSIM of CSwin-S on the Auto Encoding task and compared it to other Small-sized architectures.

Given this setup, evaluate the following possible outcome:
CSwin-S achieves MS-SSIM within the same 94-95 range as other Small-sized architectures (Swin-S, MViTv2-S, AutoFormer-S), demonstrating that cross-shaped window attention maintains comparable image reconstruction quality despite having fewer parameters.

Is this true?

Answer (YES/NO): NO